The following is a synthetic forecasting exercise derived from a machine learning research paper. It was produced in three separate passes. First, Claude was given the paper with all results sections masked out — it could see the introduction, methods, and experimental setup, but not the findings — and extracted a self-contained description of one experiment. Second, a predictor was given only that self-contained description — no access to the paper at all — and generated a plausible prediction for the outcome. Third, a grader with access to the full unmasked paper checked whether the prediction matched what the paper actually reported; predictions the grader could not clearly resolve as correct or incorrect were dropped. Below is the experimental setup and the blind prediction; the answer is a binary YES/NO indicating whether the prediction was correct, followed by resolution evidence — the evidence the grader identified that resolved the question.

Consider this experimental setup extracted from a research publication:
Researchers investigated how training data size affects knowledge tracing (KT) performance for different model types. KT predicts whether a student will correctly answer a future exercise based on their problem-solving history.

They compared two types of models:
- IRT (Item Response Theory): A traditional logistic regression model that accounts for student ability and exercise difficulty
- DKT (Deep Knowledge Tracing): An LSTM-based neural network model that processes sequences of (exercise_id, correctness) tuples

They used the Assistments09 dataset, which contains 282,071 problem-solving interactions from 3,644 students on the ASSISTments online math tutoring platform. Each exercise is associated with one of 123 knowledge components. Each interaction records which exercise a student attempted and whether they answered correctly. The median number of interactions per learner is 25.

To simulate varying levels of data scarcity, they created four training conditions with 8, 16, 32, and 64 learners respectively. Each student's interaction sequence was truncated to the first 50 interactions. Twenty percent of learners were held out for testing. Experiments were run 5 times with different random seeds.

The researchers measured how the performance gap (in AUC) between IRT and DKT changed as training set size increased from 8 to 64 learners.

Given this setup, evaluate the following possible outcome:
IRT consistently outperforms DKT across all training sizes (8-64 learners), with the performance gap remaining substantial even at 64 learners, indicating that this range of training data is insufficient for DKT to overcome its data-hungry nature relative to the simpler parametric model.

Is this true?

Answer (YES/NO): NO